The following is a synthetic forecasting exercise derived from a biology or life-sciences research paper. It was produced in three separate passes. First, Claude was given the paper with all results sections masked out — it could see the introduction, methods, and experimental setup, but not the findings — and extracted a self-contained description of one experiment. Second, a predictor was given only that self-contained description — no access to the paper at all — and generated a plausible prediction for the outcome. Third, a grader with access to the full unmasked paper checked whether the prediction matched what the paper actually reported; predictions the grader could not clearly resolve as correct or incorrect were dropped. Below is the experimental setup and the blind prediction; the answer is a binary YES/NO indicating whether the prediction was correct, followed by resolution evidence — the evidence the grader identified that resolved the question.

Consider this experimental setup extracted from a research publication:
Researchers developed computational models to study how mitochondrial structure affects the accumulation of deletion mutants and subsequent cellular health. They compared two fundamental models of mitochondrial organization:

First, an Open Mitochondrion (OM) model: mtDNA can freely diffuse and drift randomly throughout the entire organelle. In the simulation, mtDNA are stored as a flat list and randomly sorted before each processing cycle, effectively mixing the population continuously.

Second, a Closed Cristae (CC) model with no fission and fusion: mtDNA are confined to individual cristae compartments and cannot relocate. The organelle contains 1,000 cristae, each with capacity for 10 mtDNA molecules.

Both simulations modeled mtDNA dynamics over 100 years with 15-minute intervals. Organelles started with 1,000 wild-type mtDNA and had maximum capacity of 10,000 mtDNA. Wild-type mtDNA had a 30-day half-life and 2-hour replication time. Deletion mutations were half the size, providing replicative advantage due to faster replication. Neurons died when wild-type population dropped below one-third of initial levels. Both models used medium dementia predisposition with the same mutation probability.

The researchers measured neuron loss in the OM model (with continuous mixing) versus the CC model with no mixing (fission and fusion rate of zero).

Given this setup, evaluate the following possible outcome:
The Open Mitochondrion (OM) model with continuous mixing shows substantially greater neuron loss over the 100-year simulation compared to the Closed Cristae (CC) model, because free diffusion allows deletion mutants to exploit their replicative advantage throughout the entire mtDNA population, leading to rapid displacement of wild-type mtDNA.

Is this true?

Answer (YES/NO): YES